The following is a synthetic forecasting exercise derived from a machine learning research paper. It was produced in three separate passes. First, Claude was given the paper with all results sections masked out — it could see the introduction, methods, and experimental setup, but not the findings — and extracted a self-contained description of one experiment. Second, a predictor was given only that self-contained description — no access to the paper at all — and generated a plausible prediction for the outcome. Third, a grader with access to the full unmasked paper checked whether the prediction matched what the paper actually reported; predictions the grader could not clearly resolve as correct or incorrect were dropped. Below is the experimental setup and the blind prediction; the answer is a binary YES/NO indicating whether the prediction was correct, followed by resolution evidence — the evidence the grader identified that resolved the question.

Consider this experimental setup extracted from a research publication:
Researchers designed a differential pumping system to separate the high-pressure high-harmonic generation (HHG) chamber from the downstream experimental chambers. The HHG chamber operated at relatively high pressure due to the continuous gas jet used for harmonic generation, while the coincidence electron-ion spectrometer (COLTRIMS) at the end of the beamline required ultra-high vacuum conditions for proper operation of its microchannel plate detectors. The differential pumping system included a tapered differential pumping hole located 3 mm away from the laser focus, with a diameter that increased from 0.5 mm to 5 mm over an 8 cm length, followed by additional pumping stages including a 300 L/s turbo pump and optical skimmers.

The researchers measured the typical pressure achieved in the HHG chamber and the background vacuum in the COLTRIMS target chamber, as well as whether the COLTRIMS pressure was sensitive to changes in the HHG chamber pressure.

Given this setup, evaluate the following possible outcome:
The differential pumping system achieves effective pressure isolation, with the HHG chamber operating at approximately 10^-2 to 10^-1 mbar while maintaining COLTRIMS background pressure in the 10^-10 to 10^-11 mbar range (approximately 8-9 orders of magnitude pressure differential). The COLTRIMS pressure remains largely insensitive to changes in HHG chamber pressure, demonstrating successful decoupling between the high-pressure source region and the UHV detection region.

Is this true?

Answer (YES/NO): YES